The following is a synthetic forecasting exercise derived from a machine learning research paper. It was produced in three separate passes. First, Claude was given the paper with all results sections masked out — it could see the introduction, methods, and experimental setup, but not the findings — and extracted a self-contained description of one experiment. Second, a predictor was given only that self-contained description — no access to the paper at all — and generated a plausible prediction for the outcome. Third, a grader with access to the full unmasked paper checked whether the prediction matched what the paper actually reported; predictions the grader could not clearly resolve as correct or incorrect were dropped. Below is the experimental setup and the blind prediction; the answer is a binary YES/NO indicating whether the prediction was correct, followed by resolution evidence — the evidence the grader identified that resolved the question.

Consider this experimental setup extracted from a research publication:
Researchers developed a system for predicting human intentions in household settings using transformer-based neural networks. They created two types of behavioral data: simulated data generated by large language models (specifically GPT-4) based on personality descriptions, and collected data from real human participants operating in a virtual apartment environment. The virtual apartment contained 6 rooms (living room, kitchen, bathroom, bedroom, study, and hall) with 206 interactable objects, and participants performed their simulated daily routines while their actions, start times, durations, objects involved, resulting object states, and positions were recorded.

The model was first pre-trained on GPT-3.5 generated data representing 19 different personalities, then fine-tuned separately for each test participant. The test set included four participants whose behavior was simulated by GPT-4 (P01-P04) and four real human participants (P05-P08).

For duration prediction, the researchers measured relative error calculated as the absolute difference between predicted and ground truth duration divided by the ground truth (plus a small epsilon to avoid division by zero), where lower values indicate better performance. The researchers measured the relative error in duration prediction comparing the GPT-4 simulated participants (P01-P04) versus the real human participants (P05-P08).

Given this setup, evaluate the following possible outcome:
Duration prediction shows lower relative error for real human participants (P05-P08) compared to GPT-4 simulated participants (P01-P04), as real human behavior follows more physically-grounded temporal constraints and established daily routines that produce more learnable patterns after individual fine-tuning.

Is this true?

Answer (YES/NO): YES